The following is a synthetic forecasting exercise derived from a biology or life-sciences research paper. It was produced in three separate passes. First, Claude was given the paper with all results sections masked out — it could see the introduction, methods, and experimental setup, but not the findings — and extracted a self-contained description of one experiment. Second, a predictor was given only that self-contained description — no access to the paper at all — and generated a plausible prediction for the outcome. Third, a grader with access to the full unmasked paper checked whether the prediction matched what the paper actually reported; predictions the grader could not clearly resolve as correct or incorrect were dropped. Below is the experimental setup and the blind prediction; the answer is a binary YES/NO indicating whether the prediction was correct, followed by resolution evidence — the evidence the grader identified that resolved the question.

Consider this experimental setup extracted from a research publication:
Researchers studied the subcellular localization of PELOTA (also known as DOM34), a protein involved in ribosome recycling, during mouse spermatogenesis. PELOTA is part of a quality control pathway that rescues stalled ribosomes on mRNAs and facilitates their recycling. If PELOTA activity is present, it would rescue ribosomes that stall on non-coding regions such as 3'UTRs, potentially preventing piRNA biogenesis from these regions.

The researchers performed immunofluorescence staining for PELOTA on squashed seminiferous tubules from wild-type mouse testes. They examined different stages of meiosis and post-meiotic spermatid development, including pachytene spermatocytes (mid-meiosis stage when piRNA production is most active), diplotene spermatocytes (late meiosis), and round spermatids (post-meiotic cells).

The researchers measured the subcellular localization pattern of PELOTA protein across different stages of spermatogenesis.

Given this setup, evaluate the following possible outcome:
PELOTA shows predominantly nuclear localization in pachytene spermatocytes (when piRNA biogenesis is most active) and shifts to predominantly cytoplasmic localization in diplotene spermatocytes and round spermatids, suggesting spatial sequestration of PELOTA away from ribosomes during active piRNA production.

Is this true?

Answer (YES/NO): YES